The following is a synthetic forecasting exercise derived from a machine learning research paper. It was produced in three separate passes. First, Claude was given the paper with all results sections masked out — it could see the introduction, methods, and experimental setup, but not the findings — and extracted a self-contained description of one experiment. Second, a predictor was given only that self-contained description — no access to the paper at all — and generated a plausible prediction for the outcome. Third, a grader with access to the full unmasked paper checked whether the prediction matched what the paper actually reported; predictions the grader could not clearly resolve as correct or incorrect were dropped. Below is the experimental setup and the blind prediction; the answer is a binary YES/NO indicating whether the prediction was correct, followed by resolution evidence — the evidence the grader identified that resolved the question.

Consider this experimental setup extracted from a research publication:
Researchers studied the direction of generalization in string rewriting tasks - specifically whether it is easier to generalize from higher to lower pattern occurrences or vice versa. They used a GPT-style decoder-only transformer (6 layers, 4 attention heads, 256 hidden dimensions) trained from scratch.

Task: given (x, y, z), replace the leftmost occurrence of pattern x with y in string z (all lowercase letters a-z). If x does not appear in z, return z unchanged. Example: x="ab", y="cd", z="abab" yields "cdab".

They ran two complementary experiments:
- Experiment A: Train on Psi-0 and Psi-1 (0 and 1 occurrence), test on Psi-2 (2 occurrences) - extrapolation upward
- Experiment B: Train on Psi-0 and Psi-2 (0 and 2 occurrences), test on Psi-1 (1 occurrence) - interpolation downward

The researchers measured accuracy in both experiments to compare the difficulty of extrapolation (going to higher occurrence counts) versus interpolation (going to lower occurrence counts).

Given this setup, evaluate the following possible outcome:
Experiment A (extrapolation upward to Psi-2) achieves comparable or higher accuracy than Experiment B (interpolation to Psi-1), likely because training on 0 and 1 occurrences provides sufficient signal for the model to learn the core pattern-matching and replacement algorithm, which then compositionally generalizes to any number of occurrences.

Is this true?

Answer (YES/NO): NO